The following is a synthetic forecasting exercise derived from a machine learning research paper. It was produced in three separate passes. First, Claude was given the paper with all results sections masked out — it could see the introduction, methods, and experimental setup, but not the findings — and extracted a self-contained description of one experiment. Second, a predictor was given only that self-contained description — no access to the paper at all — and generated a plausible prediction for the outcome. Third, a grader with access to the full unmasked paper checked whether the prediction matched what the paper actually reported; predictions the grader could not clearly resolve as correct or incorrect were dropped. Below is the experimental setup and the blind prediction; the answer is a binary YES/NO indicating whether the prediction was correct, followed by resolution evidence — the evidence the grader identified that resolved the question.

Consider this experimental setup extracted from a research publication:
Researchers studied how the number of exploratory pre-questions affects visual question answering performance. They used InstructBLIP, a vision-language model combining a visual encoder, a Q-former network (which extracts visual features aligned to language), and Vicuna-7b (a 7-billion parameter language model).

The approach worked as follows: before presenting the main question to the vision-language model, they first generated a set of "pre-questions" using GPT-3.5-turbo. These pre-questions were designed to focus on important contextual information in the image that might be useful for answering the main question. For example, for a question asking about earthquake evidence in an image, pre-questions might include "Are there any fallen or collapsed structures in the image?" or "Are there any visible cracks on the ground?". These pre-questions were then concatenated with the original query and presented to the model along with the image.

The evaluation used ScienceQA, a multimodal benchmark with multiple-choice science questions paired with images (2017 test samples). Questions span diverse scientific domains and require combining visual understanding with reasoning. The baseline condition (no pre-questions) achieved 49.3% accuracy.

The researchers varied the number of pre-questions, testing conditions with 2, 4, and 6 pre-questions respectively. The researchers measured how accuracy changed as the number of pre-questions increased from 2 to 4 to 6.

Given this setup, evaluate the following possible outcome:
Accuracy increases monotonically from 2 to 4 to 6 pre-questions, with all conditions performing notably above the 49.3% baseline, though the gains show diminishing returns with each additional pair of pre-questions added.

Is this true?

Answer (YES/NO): NO